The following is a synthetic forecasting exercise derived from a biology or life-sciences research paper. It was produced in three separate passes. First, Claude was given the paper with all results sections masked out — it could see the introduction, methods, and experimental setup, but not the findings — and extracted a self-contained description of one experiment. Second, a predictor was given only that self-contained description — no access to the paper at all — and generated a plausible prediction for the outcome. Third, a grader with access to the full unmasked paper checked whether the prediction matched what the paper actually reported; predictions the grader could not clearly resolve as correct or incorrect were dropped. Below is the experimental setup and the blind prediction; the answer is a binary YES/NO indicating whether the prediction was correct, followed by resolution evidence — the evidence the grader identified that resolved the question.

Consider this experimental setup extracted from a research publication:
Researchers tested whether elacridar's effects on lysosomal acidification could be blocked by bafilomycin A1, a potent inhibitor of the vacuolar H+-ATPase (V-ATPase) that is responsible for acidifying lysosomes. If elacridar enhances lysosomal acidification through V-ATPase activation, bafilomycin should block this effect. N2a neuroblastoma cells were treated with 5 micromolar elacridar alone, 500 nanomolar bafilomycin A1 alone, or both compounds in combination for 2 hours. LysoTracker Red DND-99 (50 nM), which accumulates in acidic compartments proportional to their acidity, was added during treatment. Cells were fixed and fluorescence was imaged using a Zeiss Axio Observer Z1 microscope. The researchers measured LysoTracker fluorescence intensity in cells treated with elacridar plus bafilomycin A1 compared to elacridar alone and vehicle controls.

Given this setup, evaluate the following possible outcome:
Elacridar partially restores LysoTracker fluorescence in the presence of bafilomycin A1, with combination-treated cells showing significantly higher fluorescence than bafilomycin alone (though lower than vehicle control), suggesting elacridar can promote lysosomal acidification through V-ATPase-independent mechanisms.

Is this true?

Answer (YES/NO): NO